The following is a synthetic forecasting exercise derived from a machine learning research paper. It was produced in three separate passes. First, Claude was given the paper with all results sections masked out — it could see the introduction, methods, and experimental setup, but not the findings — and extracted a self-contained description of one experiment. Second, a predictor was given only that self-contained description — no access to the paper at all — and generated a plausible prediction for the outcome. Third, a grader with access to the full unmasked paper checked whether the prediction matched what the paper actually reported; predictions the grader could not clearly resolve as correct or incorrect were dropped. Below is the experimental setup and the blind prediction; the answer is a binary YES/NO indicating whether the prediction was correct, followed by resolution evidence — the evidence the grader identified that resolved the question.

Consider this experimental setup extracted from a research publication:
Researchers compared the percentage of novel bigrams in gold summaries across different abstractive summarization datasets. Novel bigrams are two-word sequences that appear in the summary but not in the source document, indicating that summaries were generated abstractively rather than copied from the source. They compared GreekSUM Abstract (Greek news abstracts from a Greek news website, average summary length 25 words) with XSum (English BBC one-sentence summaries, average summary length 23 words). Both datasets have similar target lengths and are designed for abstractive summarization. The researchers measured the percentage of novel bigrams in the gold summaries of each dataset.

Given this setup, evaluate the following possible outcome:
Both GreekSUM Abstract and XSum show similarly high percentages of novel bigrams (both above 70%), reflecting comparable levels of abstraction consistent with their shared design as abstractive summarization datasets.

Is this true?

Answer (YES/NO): NO